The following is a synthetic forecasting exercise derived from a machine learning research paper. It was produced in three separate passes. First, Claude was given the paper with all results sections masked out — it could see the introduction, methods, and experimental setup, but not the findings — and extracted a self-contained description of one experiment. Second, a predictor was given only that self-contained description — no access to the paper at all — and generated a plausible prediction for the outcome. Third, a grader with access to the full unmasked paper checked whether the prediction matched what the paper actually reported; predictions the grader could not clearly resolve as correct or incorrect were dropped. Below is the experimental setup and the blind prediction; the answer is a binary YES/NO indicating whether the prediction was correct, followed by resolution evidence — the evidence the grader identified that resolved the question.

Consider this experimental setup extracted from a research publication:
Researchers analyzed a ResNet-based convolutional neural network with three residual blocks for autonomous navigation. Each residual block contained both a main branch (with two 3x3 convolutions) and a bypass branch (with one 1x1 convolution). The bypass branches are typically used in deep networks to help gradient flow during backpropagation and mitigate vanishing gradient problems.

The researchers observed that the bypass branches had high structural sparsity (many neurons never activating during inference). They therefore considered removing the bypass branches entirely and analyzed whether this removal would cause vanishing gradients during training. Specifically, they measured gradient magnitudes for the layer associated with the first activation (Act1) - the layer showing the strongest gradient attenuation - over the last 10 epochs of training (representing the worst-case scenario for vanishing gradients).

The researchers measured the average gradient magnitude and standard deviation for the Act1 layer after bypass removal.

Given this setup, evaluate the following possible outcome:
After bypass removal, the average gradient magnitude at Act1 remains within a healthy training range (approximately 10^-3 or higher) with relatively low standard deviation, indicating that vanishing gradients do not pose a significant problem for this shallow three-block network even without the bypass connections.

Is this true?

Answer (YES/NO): NO